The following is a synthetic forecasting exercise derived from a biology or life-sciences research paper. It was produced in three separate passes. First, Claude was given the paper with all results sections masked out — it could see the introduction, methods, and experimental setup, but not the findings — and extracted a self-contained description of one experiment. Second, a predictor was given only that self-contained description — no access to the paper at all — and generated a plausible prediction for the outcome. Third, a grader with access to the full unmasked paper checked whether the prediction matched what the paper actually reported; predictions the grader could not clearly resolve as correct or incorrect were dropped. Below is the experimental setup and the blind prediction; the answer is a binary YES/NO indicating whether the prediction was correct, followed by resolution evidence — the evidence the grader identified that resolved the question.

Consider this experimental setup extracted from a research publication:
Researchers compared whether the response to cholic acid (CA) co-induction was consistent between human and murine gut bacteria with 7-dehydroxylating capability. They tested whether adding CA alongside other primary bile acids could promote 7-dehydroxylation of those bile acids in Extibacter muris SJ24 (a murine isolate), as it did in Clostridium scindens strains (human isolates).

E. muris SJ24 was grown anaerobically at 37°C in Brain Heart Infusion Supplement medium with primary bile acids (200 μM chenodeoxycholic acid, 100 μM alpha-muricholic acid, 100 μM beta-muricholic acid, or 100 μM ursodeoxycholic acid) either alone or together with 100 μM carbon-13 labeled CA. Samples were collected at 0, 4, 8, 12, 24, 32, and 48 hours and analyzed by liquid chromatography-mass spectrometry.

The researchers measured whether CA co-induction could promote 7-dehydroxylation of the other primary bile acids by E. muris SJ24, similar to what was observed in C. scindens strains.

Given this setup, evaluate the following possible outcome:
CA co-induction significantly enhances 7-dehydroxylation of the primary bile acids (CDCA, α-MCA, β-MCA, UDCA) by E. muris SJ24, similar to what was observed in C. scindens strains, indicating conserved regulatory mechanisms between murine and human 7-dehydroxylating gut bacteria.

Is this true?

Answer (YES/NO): NO